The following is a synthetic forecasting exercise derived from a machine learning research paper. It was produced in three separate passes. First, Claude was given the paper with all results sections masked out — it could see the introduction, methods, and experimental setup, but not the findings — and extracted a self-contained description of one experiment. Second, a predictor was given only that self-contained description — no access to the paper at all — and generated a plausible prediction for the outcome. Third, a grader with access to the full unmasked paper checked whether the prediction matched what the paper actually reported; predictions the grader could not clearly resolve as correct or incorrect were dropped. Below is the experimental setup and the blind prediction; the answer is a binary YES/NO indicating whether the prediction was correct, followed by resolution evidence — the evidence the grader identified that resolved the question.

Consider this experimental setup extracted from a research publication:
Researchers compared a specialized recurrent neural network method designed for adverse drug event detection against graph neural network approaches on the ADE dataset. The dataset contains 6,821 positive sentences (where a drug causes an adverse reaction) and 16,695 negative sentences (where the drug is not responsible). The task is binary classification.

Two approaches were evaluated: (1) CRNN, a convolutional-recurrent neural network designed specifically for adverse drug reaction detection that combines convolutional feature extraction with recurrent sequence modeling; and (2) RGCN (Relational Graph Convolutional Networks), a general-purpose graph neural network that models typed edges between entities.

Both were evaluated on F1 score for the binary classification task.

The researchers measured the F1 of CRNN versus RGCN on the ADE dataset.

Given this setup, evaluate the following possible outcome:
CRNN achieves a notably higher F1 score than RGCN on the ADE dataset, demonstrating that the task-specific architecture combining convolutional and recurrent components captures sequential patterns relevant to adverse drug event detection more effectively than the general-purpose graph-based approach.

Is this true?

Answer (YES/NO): YES